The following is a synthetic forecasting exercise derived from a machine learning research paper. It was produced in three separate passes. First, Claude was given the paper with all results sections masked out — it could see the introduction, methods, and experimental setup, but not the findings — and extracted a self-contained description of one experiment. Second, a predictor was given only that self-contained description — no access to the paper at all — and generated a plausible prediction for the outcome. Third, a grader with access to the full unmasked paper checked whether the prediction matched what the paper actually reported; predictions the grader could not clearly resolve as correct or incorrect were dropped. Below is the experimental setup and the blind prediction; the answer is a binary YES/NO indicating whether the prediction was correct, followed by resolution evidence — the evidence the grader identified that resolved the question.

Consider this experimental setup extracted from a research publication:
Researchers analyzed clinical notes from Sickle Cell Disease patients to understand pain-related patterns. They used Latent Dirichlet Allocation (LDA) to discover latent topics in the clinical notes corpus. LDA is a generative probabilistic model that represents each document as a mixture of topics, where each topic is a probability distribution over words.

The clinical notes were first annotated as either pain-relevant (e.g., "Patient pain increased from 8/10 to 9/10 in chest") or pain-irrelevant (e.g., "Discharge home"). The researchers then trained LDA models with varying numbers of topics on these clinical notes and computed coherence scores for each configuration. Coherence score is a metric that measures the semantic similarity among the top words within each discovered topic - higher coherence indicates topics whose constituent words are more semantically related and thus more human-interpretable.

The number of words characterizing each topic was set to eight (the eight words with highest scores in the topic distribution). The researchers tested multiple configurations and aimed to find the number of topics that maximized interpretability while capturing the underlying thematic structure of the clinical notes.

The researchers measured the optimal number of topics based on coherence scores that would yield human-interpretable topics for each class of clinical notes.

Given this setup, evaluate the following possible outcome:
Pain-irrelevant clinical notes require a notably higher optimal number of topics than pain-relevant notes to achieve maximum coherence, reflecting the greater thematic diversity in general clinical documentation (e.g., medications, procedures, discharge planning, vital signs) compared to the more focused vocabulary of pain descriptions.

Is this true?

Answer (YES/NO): NO